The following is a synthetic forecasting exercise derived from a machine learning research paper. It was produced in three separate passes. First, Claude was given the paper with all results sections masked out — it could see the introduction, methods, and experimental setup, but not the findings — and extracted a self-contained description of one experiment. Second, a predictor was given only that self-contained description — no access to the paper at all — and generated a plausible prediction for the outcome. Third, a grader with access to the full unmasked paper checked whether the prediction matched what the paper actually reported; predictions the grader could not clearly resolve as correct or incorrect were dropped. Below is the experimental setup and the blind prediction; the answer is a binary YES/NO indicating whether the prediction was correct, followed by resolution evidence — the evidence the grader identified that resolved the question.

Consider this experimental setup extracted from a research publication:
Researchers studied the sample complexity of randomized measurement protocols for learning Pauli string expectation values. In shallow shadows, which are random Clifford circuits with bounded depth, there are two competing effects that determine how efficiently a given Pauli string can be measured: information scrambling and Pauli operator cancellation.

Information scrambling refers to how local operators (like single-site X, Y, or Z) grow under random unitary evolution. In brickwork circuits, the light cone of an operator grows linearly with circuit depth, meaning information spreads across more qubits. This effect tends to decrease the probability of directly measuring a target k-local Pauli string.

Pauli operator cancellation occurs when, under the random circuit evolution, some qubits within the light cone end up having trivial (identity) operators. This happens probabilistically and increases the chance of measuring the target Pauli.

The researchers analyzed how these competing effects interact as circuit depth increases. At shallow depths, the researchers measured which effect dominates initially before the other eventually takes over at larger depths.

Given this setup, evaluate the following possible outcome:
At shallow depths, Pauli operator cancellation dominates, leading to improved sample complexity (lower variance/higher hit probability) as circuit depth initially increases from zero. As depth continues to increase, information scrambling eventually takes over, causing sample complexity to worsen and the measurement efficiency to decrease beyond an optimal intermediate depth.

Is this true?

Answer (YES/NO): YES